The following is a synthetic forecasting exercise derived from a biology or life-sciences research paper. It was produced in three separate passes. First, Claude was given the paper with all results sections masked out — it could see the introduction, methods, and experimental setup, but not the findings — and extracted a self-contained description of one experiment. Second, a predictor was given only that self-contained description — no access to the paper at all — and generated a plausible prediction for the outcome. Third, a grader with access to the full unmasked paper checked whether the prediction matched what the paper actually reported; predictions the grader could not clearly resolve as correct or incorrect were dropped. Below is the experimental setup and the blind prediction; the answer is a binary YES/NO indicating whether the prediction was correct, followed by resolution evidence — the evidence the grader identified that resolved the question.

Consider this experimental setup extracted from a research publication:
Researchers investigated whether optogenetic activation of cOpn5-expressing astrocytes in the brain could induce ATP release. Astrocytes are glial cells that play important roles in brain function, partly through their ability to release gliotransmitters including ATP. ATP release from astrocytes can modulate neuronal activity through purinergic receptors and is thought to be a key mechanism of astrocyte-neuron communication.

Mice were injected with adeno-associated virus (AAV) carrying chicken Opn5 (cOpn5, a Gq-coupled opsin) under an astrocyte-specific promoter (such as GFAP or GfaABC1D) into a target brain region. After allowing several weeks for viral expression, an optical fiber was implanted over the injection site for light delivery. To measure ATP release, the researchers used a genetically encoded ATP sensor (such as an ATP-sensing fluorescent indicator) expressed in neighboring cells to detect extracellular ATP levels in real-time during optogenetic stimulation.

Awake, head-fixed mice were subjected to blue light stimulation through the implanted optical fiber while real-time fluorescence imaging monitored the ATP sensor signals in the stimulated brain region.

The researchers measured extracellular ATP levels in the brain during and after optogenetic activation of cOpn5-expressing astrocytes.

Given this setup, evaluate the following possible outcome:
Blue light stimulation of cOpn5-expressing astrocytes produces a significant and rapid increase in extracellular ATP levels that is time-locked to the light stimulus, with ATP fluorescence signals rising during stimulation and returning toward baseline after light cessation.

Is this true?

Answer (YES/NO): NO